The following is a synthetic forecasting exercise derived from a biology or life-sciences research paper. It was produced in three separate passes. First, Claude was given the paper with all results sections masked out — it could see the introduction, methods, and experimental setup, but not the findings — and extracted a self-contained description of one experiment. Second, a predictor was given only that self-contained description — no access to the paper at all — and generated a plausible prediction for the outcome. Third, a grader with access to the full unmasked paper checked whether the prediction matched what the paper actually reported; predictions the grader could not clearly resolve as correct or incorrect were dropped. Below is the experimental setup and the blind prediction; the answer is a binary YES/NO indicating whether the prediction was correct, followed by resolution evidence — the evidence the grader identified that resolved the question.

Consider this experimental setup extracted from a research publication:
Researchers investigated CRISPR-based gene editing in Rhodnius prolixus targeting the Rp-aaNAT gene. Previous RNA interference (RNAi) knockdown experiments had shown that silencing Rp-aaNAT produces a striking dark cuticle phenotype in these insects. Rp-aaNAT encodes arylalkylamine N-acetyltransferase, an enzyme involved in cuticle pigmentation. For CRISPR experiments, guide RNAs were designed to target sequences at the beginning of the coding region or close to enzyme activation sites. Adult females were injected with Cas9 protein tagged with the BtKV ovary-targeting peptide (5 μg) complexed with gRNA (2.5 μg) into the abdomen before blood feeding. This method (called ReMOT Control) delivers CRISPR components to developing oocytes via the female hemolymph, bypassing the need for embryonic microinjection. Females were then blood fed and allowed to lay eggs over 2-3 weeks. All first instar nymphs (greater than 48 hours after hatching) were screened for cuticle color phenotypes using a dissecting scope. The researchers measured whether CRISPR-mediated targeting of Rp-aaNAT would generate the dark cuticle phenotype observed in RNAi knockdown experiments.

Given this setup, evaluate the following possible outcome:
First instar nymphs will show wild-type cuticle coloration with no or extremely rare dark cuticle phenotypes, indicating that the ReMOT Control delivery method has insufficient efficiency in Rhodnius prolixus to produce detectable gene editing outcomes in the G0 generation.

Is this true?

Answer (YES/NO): NO